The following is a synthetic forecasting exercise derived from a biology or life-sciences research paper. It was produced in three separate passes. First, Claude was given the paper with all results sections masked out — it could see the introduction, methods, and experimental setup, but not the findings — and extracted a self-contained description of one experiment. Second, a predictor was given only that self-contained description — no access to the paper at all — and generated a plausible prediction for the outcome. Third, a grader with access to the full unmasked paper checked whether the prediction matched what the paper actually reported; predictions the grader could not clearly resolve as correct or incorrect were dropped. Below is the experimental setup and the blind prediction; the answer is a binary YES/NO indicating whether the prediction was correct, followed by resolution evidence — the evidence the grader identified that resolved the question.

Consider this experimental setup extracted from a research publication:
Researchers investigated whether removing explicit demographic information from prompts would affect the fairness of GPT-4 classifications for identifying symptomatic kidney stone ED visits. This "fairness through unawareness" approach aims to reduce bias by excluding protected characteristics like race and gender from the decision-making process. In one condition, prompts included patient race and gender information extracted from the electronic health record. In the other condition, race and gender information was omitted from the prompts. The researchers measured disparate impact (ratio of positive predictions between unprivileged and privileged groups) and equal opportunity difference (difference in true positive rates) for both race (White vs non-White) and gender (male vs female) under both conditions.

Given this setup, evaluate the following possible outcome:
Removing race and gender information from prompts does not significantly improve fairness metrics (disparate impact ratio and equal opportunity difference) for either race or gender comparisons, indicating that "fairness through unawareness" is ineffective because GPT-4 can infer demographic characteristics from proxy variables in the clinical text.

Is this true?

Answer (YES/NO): NO